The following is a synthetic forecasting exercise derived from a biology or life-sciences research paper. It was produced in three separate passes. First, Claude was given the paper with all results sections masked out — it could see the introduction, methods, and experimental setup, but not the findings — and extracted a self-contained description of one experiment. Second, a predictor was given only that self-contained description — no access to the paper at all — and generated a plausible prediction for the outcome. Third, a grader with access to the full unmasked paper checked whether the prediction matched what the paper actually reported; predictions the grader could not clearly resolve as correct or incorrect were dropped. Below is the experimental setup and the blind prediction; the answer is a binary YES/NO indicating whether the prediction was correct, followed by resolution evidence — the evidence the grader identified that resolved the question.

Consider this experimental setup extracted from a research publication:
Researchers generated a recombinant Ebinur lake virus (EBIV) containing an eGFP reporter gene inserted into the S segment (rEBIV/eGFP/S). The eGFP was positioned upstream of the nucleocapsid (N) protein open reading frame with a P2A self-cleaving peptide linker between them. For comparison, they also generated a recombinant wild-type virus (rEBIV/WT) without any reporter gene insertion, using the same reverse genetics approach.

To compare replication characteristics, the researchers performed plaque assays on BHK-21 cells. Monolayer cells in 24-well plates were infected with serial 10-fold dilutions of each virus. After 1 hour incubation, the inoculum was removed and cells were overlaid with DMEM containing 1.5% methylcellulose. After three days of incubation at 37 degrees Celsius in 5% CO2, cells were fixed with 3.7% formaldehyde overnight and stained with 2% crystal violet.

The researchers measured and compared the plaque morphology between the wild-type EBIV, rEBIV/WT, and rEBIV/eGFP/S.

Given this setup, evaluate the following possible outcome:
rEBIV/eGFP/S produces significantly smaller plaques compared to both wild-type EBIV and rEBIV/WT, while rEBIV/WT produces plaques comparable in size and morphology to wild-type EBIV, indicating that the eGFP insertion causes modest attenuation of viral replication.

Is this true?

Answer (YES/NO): YES